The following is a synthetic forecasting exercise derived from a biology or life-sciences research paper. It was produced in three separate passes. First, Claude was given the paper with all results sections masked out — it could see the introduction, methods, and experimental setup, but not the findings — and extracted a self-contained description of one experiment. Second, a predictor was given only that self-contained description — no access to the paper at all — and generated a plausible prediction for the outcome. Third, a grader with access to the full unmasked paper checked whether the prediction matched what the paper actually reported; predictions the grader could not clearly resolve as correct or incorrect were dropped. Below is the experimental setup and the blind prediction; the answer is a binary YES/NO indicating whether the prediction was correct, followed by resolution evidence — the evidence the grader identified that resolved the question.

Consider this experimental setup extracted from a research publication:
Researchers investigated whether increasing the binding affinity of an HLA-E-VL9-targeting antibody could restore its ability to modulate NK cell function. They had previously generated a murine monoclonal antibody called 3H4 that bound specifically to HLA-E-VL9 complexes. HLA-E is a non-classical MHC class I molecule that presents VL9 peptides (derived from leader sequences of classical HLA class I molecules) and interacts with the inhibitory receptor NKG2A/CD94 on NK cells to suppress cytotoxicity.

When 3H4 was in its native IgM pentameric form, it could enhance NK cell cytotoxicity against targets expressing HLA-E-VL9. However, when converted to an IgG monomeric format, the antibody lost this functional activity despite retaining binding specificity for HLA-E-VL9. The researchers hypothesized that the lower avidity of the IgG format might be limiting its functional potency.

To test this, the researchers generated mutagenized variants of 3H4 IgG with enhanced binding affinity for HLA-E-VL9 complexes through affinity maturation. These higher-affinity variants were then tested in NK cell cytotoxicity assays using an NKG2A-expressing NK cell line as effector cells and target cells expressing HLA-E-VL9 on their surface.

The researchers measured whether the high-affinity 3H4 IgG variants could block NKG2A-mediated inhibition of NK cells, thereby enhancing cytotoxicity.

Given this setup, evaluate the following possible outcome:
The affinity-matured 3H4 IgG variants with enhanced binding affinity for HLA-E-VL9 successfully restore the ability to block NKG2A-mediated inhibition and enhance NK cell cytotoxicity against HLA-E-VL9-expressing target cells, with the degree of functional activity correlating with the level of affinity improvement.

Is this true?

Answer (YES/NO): NO